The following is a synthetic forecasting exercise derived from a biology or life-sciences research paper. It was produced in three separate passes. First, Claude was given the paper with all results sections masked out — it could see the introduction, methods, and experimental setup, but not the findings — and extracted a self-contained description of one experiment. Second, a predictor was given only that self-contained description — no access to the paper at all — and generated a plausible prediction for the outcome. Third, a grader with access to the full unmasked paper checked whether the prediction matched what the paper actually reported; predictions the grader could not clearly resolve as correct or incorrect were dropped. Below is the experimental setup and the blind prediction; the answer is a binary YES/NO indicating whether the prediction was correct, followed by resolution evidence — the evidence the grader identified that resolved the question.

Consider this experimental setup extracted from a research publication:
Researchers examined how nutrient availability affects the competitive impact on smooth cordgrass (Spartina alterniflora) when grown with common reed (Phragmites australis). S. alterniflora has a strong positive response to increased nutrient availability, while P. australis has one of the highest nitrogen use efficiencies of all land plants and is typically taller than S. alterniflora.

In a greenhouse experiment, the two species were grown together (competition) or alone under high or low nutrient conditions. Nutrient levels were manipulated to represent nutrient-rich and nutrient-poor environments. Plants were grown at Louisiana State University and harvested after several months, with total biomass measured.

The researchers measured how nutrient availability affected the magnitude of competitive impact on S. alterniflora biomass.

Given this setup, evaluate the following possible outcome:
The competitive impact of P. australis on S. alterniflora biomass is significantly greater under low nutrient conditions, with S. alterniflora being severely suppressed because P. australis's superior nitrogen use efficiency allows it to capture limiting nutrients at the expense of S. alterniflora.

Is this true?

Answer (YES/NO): NO